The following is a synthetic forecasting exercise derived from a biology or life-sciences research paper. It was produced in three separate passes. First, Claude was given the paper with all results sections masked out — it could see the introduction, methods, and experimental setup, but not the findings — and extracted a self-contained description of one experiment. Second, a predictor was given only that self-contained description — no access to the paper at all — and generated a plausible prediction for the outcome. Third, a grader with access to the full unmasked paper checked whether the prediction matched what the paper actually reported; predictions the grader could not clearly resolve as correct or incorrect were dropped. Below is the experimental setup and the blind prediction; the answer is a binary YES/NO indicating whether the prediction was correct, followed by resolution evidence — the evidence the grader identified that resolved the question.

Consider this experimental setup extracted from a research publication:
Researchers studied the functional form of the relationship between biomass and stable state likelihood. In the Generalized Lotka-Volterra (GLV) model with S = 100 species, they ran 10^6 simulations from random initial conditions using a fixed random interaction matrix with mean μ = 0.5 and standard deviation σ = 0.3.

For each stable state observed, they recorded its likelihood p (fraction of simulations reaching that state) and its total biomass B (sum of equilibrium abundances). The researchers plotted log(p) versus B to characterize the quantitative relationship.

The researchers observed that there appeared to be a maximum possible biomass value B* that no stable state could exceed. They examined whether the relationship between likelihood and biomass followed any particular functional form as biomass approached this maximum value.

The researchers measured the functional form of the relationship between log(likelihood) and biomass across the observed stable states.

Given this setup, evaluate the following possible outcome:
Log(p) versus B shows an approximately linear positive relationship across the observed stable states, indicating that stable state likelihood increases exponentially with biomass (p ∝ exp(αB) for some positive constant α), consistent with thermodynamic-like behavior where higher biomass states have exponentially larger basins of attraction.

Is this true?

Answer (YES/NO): NO